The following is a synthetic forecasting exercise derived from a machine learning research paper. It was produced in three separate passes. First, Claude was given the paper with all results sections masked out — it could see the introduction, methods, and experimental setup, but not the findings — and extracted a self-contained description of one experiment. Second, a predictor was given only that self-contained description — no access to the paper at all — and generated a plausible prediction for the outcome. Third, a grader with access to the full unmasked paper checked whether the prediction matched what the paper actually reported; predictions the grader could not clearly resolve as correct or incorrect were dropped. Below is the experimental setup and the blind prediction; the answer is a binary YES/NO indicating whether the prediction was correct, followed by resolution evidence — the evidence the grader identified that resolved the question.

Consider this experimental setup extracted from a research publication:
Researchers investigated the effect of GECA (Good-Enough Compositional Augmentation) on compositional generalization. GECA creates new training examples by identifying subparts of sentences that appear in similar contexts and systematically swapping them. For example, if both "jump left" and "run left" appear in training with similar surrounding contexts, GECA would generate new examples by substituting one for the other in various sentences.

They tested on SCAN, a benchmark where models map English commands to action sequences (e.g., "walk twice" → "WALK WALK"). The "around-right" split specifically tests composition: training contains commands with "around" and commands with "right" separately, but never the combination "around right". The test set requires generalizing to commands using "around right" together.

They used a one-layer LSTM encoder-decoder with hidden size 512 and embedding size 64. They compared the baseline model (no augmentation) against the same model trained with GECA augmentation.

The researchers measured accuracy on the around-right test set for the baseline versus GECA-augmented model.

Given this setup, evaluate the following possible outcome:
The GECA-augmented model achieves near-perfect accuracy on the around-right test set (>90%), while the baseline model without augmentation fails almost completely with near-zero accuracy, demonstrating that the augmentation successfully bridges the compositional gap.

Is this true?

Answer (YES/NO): NO